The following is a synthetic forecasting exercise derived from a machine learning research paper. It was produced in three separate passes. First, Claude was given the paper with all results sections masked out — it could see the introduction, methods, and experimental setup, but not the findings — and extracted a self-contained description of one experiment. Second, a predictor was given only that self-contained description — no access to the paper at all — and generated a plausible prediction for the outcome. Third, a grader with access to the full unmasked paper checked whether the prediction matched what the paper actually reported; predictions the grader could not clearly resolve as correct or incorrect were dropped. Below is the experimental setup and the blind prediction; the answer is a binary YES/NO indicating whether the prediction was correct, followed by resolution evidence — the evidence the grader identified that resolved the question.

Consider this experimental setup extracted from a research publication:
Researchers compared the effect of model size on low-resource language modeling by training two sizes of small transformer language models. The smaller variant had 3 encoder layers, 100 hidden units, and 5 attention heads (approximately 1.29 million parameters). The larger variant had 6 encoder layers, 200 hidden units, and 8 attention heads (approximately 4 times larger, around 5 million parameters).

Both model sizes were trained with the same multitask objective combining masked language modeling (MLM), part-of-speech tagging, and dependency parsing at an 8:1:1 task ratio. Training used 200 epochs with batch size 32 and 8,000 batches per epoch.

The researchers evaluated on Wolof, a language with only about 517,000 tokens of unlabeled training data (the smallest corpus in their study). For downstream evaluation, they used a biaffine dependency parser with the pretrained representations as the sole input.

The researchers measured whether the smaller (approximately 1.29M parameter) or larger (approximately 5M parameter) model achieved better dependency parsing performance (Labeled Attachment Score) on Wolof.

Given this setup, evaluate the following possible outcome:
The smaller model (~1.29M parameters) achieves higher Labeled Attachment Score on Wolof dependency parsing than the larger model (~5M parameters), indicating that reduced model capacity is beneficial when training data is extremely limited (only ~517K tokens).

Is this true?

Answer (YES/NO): NO